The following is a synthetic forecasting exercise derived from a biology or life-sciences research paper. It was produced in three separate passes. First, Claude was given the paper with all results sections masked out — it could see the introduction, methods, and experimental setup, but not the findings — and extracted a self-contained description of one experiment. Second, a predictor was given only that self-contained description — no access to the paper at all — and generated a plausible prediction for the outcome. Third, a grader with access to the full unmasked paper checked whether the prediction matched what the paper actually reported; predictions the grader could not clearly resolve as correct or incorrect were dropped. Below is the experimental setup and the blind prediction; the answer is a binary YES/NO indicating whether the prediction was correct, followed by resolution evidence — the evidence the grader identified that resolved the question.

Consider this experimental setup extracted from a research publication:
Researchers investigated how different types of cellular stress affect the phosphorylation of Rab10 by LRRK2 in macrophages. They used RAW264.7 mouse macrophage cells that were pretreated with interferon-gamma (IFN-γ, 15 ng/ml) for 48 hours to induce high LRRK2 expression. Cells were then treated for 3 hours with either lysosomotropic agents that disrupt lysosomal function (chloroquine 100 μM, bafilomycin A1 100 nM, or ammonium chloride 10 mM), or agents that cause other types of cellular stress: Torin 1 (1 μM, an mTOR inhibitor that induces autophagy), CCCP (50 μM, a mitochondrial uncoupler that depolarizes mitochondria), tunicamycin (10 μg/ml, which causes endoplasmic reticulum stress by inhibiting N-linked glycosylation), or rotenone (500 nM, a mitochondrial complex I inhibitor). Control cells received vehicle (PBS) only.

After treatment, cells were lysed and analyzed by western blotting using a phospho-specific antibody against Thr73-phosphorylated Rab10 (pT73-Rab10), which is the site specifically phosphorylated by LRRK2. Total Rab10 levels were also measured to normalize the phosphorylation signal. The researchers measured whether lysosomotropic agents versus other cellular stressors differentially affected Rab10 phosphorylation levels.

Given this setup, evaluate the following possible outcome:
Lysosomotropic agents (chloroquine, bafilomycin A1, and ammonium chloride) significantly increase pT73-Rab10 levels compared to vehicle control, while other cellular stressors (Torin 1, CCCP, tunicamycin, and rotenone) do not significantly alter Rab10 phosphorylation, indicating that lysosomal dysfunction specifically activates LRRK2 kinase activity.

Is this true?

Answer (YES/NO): NO